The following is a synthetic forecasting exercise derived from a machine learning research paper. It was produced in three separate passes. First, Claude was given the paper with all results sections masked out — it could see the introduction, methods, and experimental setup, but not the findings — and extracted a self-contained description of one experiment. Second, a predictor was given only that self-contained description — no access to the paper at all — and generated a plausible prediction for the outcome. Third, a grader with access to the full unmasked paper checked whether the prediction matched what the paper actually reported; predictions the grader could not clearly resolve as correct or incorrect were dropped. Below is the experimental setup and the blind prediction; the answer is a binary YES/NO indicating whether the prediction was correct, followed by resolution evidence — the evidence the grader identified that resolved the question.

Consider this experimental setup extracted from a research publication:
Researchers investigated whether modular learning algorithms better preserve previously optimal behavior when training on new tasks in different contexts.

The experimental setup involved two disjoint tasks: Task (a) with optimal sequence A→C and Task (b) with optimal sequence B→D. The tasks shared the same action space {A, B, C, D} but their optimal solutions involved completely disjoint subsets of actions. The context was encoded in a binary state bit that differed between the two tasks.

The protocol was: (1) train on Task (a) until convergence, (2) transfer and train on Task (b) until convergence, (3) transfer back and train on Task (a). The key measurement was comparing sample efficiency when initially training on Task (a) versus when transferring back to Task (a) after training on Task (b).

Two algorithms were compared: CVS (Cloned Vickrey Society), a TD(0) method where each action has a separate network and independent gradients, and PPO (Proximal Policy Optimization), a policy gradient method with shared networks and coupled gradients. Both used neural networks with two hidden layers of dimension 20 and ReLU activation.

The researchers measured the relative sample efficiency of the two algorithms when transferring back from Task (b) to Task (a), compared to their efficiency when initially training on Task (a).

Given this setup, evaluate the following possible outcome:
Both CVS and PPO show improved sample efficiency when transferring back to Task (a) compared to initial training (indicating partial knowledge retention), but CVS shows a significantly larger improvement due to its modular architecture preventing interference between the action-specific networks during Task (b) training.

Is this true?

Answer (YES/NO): NO